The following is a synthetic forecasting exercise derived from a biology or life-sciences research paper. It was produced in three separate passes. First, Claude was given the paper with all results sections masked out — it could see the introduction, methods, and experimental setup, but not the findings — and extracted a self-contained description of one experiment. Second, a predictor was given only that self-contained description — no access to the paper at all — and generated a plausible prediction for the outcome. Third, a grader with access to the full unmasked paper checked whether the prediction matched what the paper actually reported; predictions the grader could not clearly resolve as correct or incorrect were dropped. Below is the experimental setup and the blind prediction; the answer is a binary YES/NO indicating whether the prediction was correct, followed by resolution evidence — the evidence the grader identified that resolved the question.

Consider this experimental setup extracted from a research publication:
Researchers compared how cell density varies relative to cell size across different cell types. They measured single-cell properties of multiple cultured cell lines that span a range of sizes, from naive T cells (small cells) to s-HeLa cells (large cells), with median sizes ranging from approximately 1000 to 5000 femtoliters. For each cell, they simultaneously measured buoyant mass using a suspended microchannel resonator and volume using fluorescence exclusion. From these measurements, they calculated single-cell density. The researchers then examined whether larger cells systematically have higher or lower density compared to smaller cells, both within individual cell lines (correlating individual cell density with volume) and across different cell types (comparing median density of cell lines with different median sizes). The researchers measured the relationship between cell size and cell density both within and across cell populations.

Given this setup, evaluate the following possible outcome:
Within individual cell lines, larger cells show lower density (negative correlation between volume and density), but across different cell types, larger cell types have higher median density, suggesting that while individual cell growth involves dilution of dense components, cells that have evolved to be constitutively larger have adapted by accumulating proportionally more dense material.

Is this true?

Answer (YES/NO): NO